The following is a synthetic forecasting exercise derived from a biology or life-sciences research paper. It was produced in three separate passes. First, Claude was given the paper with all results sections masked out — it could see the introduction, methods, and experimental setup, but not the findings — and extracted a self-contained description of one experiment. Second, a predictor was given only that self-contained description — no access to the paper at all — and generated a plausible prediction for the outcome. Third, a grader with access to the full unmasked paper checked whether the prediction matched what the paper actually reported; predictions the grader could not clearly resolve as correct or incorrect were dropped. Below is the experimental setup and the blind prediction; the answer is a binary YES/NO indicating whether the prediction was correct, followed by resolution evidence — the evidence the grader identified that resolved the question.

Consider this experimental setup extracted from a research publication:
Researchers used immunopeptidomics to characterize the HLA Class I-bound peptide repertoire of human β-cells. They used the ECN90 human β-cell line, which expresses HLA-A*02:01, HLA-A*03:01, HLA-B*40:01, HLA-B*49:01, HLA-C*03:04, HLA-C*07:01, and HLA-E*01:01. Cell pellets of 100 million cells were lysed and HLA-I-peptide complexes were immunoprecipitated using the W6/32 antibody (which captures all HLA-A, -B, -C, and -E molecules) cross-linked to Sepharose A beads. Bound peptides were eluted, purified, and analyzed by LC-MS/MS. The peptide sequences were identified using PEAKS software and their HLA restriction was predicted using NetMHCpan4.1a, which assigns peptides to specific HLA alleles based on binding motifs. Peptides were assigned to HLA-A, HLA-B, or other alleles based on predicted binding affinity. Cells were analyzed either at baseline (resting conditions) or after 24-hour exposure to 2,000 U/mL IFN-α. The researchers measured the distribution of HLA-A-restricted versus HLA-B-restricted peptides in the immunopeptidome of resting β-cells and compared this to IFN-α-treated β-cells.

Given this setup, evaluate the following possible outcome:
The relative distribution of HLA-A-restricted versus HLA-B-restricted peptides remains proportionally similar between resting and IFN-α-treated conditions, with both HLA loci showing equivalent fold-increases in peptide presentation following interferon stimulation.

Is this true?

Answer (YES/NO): NO